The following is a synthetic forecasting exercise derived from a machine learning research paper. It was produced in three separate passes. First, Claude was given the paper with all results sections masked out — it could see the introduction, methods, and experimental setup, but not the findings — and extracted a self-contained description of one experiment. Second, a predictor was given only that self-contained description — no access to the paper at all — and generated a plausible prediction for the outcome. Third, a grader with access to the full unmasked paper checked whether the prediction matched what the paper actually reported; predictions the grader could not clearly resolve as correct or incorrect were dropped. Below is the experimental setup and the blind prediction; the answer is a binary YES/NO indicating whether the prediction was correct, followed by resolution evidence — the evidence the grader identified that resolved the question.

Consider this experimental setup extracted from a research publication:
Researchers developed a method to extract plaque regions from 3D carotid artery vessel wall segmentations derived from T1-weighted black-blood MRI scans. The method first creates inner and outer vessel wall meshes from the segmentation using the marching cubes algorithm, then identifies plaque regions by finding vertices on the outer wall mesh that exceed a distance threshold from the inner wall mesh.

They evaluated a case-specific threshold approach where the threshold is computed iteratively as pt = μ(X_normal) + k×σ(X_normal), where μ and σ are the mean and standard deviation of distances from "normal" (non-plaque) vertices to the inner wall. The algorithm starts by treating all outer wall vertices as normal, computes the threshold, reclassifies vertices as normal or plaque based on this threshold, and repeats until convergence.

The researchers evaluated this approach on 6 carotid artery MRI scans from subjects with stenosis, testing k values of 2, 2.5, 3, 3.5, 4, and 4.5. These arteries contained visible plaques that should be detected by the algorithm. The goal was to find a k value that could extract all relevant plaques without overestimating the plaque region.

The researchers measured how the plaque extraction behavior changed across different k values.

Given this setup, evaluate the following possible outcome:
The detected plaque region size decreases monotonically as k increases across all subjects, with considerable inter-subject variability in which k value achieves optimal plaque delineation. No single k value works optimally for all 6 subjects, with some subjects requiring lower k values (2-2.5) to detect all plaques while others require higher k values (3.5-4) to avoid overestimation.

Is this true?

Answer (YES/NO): NO